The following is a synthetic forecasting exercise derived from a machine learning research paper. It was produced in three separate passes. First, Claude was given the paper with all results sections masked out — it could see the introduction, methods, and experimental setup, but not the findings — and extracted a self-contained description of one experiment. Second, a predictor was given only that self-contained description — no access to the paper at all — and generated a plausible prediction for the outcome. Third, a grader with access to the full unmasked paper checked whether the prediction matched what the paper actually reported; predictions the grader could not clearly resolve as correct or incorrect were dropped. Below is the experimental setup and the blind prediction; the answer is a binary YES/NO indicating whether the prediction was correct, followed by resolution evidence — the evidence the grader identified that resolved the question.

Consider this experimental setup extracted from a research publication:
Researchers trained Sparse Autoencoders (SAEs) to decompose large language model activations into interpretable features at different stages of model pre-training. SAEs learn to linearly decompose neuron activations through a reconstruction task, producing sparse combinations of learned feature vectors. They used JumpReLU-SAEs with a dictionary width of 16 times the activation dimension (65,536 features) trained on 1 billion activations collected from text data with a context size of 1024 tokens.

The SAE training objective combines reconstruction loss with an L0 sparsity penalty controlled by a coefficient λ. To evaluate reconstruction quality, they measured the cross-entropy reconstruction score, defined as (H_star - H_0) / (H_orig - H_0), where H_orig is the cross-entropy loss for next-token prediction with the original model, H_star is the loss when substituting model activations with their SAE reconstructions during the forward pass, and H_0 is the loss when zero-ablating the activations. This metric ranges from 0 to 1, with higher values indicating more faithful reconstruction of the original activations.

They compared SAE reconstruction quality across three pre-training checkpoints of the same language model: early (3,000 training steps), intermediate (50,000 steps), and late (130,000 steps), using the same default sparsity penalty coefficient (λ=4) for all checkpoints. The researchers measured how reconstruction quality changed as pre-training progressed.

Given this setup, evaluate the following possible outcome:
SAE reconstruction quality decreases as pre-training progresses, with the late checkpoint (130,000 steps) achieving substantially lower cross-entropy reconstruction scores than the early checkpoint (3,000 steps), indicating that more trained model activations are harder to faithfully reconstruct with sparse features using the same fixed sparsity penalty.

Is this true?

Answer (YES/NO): YES